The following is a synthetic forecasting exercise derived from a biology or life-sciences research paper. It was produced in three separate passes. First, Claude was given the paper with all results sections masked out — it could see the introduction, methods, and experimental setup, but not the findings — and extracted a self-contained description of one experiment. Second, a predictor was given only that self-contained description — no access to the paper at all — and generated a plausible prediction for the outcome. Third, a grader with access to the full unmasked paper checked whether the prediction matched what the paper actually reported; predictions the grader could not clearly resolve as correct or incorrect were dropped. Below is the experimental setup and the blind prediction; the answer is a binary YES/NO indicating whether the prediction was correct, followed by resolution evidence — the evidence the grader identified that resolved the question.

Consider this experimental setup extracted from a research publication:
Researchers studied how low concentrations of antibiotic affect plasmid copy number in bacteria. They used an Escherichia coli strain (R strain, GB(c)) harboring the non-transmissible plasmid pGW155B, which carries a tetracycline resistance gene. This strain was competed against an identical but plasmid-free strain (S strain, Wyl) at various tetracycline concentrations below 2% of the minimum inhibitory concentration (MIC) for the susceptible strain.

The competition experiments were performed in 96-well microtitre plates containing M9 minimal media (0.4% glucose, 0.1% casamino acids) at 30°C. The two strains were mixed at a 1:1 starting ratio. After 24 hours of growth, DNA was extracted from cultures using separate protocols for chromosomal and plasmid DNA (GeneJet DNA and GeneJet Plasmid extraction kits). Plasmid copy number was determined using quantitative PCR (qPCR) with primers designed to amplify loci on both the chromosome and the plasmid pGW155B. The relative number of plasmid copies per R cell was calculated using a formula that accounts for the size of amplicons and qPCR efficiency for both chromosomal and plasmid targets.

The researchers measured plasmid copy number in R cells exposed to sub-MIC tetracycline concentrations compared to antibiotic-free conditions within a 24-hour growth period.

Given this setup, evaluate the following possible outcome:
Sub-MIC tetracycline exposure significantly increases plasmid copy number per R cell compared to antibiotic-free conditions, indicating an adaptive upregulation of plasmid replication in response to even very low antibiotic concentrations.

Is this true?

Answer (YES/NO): YES